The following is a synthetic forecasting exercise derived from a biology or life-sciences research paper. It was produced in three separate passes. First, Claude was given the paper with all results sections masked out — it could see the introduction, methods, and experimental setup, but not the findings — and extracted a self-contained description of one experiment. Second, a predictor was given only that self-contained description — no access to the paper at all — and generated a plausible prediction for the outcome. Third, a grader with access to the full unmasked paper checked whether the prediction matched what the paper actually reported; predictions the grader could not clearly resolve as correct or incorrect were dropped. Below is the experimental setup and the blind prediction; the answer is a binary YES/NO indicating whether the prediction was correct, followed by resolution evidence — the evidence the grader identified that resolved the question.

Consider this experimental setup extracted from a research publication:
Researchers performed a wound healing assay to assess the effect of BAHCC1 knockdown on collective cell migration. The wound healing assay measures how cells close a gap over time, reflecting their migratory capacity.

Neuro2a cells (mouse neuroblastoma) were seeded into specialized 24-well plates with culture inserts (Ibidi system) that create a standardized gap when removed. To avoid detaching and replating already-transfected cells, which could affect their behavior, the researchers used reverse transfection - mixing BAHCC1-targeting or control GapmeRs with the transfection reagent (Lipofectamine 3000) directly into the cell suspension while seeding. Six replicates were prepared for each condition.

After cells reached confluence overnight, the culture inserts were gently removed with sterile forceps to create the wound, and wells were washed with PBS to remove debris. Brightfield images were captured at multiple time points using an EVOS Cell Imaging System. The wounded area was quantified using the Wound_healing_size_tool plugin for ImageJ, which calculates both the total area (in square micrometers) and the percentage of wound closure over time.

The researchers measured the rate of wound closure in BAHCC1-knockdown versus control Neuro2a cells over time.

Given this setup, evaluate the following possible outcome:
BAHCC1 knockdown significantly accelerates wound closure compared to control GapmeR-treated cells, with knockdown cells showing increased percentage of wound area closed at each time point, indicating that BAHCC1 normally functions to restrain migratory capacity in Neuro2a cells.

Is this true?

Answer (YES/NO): NO